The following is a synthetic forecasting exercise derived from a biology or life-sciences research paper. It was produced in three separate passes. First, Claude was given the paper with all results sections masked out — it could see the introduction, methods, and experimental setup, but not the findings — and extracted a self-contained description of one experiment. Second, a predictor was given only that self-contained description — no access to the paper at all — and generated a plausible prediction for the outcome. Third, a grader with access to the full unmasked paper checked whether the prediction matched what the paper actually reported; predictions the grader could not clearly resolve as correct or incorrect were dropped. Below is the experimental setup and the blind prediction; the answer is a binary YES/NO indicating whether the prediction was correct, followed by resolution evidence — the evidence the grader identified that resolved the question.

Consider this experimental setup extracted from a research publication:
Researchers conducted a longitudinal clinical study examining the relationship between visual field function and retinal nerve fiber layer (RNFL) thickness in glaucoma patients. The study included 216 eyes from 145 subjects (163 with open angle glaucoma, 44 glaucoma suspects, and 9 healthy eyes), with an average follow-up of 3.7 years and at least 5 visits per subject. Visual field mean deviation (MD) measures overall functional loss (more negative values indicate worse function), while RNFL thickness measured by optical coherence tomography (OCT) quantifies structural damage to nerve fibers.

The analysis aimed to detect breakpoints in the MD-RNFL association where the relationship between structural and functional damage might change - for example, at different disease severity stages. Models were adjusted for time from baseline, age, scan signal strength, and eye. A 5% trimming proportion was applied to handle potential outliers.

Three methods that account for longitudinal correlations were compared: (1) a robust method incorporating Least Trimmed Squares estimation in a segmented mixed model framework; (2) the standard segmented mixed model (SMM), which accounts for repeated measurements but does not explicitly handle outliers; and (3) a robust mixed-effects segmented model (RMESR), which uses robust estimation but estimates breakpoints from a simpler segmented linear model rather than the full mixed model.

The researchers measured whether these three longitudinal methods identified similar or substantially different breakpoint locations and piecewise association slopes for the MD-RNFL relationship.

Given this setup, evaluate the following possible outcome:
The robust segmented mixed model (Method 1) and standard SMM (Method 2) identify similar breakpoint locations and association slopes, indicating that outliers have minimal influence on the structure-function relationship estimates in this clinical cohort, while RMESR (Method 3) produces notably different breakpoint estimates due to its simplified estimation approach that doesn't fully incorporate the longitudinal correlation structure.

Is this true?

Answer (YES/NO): NO